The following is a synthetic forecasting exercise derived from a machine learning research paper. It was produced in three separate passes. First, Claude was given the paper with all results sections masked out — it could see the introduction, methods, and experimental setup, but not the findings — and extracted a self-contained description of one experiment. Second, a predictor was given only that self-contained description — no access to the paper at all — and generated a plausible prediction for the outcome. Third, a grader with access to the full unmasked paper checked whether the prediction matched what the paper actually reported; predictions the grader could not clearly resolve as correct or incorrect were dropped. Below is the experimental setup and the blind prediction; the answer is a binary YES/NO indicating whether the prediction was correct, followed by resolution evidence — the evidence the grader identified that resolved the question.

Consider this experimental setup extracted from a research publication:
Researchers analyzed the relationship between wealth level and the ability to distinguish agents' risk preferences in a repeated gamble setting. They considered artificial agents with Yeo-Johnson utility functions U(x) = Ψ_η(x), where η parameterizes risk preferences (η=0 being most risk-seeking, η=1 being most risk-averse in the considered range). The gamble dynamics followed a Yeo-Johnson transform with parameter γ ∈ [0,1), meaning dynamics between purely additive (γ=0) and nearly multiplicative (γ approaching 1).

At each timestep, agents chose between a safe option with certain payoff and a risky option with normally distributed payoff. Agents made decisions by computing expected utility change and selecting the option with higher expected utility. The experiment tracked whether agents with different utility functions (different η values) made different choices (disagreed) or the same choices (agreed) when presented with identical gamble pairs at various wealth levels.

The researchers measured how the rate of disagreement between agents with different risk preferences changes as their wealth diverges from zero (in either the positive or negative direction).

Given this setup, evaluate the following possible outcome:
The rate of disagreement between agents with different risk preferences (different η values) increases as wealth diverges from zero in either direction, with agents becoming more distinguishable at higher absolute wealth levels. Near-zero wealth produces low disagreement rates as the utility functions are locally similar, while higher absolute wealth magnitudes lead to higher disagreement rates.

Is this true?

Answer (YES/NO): NO